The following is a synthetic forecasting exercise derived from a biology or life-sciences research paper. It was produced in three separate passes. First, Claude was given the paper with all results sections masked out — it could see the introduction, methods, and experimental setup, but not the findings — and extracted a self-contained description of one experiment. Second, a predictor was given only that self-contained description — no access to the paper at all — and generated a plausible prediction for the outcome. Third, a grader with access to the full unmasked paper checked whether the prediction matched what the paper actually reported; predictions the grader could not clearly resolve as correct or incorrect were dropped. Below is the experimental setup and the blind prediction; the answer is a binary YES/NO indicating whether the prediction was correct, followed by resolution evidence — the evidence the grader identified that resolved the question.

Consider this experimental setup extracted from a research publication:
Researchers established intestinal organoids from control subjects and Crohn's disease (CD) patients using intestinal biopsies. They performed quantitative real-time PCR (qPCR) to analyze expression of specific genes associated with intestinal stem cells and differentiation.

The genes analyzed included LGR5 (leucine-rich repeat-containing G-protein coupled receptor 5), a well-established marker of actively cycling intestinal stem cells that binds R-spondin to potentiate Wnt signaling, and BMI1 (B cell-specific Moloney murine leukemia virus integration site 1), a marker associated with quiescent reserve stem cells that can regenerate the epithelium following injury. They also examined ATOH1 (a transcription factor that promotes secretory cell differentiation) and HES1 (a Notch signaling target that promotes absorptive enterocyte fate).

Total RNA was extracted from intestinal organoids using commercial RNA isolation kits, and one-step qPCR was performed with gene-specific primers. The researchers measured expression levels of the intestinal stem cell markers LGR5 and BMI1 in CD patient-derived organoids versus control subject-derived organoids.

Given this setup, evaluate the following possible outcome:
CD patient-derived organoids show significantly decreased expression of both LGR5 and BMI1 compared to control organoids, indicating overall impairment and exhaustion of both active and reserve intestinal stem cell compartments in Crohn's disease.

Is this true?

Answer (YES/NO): NO